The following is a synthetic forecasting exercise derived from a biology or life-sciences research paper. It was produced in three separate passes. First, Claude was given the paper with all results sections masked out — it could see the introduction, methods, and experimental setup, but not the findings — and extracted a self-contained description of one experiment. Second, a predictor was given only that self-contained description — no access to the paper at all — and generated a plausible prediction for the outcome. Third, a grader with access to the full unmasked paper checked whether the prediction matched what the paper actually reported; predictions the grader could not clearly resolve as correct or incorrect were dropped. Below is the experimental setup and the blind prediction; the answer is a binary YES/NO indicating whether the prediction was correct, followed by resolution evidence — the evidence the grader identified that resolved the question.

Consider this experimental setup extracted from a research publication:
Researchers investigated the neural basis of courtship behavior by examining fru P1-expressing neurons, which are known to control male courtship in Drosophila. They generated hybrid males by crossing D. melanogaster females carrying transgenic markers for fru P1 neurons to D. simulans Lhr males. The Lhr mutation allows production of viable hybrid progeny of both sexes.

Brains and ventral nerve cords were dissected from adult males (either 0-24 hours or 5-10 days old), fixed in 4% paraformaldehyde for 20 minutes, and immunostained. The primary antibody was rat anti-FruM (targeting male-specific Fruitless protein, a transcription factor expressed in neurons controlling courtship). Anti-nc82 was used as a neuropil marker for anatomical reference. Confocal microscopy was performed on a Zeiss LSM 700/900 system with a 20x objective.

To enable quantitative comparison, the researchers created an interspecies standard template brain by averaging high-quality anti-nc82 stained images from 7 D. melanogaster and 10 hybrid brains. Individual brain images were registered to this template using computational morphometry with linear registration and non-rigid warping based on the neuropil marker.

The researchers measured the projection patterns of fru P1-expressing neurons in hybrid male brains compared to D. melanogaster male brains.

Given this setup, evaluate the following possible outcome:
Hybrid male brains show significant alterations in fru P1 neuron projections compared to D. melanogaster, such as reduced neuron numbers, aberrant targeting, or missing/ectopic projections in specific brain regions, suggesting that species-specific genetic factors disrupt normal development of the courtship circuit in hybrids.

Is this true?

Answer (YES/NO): NO